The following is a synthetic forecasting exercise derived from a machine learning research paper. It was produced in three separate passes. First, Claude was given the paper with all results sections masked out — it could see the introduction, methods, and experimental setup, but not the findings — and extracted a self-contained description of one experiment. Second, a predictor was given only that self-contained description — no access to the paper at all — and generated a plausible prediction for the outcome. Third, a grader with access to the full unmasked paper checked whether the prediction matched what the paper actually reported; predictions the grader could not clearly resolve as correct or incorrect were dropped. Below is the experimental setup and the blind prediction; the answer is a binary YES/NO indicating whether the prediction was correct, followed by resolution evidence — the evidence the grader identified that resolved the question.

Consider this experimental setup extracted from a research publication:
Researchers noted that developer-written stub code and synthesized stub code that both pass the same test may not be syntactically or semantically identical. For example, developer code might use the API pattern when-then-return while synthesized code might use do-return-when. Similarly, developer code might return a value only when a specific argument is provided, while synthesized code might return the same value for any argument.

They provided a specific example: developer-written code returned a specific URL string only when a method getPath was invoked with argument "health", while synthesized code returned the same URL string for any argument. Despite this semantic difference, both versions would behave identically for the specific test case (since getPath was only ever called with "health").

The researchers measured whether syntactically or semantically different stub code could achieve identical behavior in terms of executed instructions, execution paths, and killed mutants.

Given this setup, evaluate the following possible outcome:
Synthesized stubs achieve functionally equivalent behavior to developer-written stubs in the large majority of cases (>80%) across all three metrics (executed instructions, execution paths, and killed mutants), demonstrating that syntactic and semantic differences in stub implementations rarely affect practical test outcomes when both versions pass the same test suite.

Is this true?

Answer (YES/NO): NO